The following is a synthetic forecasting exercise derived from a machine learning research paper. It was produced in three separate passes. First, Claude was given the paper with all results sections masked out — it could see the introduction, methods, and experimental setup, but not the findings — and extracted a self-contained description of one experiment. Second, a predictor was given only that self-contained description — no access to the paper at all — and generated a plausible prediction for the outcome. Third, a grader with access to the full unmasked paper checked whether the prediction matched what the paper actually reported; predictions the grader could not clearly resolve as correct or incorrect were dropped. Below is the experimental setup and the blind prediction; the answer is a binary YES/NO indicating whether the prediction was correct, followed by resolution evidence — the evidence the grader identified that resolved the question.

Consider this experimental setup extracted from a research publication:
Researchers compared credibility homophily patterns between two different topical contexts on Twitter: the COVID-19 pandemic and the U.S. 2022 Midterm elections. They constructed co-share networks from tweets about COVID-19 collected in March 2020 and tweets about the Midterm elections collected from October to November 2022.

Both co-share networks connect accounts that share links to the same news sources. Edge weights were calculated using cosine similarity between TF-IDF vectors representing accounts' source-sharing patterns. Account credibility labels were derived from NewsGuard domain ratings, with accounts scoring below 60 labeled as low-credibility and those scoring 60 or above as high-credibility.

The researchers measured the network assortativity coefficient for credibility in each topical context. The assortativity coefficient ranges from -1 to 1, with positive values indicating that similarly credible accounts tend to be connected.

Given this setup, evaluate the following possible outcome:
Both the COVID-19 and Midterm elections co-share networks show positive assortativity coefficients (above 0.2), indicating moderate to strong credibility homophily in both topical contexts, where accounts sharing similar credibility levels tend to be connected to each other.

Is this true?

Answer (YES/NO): YES